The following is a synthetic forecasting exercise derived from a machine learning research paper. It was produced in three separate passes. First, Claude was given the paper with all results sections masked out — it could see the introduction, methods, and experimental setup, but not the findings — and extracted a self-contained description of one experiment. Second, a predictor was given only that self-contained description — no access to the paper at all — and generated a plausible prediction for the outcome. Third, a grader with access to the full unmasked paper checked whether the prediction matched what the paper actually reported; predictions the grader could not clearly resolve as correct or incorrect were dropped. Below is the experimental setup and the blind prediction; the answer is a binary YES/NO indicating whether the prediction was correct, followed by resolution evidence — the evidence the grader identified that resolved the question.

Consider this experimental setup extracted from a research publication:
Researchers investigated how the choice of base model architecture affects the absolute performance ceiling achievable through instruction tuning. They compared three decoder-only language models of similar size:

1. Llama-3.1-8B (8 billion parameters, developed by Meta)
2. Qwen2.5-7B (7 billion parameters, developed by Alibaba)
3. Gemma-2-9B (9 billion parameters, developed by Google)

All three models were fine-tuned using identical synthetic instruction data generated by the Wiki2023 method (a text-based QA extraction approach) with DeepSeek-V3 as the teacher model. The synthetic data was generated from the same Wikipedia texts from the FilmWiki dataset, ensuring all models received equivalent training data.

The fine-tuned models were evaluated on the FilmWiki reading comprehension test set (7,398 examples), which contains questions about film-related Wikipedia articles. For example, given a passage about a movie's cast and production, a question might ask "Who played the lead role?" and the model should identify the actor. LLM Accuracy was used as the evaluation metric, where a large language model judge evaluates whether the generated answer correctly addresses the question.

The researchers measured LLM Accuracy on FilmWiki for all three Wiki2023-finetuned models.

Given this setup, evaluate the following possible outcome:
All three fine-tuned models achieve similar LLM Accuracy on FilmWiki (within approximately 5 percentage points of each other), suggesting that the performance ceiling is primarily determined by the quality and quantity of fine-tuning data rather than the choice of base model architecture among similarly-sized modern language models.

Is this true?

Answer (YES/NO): NO